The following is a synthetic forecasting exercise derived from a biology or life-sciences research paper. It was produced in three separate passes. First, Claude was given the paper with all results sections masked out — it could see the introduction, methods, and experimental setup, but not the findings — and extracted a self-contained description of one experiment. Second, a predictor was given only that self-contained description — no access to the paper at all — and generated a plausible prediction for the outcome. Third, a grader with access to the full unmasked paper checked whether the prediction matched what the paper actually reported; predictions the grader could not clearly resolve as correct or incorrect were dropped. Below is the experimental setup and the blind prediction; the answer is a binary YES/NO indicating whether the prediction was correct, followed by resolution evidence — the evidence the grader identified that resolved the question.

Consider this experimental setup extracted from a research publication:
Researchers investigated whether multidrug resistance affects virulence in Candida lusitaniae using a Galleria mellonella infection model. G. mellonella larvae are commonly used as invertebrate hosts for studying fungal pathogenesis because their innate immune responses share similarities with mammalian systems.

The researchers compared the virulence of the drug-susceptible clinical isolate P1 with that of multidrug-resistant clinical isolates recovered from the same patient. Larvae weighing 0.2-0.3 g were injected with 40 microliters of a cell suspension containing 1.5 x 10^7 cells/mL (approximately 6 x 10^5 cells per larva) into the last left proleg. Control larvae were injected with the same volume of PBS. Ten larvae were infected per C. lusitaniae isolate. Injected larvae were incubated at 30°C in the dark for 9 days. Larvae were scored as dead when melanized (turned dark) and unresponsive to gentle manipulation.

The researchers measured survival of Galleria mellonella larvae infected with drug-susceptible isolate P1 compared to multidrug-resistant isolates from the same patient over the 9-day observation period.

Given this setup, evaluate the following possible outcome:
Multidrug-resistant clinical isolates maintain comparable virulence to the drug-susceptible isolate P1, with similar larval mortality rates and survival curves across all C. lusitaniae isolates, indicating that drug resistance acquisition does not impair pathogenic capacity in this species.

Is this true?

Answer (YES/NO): YES